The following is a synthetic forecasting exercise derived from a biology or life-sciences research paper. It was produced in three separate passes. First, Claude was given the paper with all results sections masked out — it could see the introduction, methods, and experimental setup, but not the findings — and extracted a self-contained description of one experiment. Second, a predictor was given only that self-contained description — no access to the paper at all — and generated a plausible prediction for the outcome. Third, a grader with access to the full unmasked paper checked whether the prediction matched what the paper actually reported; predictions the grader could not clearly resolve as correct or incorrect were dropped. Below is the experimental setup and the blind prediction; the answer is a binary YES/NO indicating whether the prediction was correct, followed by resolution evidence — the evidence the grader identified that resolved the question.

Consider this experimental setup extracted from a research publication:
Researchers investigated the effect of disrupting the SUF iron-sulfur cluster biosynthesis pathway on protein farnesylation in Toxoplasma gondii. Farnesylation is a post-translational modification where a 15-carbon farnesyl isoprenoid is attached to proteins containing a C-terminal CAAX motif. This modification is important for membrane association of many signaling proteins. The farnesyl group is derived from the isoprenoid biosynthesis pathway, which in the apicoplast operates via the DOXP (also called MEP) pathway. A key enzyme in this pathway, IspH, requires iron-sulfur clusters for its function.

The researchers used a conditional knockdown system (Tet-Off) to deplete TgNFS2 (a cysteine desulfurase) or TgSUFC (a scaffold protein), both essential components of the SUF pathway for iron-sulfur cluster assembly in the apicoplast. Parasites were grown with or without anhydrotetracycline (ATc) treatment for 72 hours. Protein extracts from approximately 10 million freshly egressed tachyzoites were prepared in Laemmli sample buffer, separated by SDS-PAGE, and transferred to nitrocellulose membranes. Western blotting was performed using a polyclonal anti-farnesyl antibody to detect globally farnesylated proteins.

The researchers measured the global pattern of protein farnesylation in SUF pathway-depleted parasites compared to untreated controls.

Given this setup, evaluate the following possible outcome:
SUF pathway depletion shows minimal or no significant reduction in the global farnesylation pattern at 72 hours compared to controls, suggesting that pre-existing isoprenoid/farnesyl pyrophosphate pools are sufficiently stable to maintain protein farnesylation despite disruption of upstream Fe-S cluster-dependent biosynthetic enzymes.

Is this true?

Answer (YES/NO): YES